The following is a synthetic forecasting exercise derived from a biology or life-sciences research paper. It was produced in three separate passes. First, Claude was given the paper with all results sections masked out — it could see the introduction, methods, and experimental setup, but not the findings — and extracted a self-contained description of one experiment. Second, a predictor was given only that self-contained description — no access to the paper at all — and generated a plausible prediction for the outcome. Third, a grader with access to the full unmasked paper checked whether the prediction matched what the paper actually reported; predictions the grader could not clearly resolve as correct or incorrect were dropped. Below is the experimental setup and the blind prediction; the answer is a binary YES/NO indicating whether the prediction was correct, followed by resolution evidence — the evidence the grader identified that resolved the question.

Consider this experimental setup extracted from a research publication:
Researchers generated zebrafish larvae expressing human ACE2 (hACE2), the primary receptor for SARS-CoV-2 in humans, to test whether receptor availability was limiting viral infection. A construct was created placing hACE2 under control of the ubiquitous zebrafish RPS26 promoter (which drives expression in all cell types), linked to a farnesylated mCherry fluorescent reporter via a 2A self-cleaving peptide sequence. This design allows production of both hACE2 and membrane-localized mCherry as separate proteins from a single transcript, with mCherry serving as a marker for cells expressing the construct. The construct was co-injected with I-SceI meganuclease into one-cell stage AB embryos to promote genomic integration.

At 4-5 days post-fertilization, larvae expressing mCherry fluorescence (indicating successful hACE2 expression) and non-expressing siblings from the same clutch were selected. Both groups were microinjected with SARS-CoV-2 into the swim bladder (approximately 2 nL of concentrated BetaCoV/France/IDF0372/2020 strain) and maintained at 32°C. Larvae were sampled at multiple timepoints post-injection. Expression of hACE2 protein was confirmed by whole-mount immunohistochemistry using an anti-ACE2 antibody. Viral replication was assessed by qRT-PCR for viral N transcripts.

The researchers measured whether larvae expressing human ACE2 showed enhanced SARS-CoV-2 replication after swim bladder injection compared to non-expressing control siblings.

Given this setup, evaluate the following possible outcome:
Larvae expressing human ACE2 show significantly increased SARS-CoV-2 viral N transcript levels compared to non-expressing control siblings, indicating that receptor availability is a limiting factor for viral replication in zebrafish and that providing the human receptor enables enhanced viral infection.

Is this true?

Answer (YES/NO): NO